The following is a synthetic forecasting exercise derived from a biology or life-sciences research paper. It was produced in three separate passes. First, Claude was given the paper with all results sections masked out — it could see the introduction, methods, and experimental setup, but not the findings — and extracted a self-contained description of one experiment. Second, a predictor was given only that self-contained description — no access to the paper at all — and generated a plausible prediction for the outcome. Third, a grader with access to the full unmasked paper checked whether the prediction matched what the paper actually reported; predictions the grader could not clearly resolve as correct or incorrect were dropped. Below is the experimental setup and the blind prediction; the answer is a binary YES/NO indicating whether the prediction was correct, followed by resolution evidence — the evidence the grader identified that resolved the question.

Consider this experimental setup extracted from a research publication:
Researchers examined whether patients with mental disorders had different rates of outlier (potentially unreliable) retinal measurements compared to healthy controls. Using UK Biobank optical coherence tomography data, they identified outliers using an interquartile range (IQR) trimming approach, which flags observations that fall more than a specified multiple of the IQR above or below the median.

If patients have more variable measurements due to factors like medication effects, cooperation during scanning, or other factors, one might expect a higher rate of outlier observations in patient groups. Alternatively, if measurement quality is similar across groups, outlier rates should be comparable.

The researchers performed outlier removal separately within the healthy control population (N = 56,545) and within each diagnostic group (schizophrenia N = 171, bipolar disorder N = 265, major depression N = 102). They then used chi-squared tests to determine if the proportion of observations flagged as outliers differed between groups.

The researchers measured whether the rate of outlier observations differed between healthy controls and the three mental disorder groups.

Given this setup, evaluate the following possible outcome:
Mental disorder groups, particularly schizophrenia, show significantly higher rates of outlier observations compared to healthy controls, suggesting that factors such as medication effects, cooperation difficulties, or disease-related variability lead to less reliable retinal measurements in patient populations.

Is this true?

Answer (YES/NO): NO